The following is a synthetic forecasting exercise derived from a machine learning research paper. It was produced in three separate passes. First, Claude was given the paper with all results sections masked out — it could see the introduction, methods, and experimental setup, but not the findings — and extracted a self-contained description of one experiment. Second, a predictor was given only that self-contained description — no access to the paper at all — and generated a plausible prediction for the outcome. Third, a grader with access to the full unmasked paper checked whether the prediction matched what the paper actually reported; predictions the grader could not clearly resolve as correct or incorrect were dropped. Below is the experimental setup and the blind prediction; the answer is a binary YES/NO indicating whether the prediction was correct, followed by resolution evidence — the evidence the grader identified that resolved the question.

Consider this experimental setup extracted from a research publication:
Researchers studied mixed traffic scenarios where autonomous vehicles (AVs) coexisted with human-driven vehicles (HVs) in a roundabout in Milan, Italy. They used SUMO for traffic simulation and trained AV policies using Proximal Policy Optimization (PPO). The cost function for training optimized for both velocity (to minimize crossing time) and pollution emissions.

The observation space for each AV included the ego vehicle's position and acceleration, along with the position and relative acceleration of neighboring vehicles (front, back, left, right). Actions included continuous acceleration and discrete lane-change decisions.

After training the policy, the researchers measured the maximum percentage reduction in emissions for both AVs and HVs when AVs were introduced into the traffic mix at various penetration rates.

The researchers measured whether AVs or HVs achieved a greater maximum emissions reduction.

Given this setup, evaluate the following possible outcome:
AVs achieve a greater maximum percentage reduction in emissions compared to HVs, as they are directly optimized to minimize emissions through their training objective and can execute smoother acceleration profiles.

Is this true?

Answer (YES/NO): NO